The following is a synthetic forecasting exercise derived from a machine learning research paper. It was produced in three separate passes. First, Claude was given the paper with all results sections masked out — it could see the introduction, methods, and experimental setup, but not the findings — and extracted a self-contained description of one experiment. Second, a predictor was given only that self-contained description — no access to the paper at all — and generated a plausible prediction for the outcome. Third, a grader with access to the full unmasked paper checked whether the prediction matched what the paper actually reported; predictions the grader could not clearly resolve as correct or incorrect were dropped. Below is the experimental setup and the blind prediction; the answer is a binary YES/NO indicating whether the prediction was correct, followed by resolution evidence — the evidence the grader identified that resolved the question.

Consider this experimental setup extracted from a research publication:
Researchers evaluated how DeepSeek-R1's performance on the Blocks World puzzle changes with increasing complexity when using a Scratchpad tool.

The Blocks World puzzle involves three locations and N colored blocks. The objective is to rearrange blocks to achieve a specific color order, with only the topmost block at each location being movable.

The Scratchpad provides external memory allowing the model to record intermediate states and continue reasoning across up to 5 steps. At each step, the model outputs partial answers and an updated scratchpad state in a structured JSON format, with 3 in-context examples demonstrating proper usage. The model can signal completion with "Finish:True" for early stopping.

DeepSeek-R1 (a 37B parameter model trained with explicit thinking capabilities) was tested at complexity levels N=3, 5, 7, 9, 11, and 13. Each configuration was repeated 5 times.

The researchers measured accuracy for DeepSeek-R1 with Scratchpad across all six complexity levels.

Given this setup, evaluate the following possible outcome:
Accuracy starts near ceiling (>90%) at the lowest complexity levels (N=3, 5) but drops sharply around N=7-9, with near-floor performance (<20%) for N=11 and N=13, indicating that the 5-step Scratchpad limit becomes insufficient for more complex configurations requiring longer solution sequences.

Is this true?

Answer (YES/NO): NO